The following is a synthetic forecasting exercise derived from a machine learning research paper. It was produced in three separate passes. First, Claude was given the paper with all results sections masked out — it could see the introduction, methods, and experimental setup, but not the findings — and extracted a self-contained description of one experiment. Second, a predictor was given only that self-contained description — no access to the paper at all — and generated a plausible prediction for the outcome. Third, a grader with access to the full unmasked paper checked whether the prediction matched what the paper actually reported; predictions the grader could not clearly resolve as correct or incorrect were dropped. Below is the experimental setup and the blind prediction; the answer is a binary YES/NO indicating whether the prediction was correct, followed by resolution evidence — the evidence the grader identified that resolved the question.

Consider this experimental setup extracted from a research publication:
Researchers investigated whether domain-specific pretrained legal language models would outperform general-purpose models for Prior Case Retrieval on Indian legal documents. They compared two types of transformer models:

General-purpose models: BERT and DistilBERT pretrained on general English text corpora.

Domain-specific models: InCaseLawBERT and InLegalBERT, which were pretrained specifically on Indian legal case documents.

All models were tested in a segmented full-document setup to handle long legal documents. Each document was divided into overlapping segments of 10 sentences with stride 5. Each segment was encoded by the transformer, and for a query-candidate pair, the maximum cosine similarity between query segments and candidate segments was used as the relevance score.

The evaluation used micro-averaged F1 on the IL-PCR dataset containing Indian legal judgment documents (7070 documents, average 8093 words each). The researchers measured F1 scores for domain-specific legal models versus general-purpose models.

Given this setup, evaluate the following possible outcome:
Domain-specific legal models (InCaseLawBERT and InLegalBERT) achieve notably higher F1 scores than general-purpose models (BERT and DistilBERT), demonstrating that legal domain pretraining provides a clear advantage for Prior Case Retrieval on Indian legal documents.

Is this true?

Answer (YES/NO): NO